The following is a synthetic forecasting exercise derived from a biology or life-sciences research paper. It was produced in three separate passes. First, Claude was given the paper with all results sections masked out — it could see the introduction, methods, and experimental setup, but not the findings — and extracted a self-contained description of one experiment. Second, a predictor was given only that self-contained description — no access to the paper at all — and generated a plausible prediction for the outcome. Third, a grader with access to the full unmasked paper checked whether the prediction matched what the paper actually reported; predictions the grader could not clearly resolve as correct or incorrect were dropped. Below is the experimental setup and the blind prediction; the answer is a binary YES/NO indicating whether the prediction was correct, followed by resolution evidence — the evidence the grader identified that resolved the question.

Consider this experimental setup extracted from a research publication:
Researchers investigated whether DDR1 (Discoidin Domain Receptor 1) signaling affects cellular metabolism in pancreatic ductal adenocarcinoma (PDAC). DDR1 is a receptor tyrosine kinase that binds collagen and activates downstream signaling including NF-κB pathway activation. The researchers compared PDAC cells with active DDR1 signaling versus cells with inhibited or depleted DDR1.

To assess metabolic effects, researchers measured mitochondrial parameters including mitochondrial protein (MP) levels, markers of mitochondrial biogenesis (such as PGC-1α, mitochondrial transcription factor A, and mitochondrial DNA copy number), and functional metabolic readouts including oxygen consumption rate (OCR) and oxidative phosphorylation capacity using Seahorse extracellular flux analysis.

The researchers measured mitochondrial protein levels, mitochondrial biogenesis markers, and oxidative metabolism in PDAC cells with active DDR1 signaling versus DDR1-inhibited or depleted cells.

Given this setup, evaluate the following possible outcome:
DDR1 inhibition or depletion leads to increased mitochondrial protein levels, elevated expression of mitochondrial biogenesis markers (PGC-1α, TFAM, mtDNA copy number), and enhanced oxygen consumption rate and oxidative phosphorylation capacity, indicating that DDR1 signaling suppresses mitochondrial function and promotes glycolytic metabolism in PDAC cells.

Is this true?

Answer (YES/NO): NO